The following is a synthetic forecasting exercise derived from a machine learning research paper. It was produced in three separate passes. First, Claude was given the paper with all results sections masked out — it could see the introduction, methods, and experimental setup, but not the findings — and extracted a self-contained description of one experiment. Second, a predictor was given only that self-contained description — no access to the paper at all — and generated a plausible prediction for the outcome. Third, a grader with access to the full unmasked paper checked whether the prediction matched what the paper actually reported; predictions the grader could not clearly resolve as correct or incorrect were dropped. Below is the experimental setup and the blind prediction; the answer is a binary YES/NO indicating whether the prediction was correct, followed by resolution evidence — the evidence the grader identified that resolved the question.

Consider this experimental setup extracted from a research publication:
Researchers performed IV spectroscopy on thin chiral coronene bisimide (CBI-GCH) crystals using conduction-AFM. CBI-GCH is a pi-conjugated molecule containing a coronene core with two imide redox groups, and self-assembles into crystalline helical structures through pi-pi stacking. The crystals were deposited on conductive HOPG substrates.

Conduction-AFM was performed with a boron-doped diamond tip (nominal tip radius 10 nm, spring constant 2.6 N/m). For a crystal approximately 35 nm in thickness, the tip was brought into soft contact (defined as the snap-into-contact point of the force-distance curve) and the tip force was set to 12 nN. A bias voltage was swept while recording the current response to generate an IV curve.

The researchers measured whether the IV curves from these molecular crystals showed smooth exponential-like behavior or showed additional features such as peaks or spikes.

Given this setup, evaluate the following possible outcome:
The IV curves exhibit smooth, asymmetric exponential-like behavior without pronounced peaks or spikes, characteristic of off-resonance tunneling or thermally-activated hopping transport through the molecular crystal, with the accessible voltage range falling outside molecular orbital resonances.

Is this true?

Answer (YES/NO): NO